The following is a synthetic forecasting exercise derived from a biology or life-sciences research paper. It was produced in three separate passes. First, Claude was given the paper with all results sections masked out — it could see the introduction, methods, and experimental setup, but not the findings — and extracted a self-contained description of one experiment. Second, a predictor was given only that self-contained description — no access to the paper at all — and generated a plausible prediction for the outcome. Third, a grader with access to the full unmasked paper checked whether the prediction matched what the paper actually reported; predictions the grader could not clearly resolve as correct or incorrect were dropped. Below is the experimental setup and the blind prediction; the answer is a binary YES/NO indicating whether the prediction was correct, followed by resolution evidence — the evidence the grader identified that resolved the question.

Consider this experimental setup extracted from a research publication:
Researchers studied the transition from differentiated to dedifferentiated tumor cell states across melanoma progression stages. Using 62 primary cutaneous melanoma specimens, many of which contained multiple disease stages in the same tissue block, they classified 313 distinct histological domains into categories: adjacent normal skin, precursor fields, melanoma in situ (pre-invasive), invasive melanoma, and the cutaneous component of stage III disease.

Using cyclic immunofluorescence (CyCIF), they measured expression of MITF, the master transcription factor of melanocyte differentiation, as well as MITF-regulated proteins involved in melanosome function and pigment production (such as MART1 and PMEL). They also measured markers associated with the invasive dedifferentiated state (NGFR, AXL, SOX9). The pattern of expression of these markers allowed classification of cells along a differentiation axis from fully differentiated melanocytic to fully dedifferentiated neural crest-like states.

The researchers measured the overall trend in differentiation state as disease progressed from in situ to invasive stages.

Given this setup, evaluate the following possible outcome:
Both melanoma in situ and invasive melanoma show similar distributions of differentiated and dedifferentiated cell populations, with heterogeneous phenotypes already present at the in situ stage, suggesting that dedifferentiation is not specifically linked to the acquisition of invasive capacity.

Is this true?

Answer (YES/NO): NO